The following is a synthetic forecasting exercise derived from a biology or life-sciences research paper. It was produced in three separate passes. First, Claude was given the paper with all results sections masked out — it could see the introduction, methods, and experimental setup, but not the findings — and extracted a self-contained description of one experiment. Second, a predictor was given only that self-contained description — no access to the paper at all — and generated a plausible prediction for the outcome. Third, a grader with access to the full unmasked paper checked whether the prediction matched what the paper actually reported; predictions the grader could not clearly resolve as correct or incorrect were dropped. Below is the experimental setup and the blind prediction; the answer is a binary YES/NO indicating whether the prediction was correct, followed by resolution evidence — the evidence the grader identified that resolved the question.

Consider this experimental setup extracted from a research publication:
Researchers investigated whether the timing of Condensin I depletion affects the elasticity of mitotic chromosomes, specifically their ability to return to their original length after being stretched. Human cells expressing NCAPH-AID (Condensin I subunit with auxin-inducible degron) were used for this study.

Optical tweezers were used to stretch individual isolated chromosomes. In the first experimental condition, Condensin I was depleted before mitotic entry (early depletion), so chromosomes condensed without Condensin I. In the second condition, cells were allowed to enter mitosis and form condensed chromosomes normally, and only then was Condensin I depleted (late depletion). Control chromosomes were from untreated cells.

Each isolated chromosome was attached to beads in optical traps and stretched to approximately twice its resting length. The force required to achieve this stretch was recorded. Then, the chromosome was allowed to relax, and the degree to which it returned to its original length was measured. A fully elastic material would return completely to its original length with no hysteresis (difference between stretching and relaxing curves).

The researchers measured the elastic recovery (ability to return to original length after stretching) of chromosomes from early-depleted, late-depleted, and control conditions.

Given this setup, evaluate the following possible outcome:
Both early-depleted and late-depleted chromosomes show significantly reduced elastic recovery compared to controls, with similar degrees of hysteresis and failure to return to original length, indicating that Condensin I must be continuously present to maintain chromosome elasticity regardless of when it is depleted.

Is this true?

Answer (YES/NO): NO